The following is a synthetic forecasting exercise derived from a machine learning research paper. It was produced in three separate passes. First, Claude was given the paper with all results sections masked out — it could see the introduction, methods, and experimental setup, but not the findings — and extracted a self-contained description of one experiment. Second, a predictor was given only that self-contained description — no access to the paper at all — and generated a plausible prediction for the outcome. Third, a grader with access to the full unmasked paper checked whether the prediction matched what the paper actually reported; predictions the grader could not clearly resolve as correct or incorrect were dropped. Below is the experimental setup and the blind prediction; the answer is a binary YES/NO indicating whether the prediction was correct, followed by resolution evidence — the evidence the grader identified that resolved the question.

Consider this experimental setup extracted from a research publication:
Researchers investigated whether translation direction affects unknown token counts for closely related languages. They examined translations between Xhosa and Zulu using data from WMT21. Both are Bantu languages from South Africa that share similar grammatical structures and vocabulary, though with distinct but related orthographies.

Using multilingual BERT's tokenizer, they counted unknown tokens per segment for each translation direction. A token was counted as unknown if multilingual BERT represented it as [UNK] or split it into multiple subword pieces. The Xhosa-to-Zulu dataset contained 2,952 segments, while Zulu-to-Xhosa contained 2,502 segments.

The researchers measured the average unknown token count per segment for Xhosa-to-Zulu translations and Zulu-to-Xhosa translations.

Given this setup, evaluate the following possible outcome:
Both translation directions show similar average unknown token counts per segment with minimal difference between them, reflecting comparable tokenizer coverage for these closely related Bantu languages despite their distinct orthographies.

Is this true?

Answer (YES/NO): YES